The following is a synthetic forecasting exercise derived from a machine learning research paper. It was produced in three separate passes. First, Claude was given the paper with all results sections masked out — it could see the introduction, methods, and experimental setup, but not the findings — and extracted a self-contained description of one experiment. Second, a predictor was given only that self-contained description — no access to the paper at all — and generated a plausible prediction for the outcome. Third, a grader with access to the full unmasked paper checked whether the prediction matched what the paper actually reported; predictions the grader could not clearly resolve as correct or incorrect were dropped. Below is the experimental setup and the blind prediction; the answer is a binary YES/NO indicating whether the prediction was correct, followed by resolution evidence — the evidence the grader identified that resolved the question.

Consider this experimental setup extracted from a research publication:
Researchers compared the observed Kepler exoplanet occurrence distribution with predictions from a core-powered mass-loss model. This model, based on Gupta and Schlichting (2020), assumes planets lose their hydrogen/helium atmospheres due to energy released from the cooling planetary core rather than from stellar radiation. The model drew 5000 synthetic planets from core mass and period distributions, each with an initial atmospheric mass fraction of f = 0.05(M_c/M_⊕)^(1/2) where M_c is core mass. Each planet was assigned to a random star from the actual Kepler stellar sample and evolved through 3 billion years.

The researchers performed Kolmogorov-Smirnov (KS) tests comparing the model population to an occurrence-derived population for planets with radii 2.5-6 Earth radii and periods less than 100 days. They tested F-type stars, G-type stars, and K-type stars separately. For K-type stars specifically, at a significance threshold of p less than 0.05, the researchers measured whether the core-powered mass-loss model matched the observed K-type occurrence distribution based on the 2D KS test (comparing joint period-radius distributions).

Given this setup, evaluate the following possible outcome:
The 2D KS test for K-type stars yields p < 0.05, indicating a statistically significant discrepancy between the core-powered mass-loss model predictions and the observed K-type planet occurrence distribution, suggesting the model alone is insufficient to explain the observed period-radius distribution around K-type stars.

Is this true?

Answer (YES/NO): YES